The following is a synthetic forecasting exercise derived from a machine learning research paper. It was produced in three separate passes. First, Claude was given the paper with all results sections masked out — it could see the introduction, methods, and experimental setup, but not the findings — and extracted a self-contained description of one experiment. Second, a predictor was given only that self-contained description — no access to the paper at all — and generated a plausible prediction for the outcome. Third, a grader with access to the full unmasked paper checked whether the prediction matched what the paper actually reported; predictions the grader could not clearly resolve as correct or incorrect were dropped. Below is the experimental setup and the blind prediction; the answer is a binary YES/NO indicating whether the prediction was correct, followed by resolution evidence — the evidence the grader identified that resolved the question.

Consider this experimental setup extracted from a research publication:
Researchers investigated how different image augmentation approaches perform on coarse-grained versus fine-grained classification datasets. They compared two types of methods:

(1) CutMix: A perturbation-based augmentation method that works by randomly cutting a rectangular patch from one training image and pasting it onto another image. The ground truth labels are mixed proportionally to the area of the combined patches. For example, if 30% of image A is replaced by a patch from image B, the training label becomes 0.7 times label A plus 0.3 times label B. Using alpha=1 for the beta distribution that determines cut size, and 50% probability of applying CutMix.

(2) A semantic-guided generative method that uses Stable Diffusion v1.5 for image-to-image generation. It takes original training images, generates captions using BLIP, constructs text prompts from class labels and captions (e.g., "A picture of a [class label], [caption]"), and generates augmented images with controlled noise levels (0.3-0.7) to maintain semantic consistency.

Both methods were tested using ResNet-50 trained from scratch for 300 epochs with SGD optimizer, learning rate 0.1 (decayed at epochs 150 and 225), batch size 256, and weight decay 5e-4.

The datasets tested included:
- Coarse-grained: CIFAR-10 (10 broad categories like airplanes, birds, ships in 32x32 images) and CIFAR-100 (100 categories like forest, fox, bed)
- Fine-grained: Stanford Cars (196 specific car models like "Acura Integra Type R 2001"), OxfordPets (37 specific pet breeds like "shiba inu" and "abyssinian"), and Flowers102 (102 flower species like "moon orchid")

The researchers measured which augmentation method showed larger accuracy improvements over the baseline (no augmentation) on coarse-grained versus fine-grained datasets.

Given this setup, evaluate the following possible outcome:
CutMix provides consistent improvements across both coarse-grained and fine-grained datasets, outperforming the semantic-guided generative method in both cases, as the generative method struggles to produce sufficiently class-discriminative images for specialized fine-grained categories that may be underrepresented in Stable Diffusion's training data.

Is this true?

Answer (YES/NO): NO